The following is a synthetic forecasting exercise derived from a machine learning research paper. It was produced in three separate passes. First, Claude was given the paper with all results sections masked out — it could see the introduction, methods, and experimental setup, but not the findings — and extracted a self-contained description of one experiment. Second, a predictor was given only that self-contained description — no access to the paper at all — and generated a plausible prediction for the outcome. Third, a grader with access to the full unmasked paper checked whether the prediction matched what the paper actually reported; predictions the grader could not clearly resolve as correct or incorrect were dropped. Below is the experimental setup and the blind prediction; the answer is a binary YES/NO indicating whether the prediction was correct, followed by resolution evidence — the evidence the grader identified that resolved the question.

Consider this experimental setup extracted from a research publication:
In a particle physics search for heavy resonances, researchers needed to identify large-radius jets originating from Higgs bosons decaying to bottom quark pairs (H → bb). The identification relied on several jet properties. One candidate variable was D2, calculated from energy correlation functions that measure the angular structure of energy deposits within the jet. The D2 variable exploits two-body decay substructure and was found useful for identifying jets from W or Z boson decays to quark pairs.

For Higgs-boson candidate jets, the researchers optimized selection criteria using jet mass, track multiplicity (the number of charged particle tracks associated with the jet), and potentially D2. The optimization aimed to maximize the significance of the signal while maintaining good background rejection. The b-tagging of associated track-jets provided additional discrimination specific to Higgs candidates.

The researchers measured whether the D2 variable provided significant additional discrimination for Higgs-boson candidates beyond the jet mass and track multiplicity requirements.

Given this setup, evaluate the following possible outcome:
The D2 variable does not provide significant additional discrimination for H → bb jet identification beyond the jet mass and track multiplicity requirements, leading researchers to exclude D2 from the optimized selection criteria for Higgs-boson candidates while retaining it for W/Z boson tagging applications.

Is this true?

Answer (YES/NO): YES